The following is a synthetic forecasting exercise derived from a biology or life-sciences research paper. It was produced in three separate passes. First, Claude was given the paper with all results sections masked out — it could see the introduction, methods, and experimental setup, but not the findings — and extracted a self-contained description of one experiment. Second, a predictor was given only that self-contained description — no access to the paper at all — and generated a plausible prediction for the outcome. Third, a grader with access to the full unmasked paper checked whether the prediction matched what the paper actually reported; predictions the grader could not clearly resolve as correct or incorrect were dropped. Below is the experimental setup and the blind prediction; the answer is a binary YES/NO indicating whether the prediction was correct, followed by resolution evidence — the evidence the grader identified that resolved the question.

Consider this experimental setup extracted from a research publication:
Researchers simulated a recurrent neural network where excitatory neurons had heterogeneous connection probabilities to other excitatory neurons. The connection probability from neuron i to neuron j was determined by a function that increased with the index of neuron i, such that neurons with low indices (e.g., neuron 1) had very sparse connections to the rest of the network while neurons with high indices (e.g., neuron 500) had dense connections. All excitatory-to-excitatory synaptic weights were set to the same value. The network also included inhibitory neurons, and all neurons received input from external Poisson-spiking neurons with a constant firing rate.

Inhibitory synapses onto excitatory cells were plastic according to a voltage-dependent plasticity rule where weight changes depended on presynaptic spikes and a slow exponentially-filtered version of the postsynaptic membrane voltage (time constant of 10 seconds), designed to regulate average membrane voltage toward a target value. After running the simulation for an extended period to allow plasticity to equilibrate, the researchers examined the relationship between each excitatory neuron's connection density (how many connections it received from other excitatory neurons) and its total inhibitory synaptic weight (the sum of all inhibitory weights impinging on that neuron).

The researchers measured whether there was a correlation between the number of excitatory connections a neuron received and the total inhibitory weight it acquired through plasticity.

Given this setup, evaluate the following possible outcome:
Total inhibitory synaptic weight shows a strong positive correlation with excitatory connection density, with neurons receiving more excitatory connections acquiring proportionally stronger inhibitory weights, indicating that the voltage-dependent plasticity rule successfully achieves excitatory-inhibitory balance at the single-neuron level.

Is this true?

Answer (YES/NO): YES